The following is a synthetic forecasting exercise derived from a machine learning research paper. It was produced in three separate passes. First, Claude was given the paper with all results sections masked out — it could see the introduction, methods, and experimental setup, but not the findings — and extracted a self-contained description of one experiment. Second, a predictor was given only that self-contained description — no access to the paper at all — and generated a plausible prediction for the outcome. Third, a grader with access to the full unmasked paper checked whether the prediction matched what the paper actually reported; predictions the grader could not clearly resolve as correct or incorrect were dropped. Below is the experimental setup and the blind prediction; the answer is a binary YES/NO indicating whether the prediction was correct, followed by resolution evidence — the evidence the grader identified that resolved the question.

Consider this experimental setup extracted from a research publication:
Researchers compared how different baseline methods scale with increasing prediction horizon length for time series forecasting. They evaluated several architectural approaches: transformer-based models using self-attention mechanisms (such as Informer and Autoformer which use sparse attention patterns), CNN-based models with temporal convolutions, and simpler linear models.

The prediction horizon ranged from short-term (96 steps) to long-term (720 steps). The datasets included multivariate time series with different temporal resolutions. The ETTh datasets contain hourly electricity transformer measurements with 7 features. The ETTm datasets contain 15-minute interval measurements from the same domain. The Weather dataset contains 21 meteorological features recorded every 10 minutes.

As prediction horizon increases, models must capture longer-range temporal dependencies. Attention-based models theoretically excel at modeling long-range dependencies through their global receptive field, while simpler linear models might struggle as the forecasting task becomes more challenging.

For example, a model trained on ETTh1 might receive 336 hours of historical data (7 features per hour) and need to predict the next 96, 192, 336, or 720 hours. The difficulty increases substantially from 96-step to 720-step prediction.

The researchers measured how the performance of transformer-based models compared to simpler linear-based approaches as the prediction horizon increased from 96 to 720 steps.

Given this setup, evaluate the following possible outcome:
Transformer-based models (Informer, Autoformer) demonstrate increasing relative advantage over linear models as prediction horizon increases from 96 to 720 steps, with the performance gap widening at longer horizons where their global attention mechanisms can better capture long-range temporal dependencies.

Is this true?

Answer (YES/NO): NO